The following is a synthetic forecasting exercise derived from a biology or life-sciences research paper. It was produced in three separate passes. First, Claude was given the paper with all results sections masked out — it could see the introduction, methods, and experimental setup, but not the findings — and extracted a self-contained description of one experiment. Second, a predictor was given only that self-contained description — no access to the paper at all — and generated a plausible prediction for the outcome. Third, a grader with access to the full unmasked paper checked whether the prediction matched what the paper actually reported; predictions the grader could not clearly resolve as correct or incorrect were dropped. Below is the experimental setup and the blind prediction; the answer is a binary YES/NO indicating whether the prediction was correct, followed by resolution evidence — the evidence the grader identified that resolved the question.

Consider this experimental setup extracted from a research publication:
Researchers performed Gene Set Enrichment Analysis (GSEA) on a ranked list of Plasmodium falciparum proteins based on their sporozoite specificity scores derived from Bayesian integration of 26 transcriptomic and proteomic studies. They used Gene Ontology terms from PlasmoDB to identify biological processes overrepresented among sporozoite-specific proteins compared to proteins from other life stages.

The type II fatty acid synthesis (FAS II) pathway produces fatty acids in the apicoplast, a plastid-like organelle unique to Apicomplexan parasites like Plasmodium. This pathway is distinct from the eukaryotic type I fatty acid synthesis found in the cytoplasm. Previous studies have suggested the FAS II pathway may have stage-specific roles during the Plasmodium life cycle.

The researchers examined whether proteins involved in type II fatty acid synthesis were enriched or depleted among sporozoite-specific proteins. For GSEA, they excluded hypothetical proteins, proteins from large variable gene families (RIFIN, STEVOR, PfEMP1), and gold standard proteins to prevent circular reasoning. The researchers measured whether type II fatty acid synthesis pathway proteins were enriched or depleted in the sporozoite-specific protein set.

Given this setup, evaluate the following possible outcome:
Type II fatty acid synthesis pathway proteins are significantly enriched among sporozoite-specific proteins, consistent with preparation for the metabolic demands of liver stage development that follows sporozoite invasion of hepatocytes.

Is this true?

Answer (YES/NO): YES